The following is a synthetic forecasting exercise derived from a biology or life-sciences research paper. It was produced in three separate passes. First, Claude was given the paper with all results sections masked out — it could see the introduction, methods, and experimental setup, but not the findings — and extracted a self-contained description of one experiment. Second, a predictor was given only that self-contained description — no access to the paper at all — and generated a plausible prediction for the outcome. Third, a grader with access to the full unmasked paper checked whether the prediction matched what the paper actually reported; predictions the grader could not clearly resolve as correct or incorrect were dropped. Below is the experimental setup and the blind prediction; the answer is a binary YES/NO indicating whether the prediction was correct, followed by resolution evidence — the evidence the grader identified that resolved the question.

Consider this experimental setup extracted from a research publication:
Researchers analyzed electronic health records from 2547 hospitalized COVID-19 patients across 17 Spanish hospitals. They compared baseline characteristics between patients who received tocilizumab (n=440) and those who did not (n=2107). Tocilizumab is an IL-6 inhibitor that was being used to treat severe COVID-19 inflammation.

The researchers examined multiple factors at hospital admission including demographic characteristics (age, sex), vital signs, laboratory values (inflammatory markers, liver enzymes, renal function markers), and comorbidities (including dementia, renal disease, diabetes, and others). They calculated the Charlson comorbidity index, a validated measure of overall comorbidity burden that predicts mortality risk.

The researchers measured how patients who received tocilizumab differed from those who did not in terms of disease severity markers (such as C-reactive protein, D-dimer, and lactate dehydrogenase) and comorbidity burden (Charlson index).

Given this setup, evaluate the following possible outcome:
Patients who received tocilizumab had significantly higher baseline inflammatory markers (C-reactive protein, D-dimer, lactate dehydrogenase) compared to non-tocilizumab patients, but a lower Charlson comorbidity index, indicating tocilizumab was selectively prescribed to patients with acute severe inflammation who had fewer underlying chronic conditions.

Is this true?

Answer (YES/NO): YES